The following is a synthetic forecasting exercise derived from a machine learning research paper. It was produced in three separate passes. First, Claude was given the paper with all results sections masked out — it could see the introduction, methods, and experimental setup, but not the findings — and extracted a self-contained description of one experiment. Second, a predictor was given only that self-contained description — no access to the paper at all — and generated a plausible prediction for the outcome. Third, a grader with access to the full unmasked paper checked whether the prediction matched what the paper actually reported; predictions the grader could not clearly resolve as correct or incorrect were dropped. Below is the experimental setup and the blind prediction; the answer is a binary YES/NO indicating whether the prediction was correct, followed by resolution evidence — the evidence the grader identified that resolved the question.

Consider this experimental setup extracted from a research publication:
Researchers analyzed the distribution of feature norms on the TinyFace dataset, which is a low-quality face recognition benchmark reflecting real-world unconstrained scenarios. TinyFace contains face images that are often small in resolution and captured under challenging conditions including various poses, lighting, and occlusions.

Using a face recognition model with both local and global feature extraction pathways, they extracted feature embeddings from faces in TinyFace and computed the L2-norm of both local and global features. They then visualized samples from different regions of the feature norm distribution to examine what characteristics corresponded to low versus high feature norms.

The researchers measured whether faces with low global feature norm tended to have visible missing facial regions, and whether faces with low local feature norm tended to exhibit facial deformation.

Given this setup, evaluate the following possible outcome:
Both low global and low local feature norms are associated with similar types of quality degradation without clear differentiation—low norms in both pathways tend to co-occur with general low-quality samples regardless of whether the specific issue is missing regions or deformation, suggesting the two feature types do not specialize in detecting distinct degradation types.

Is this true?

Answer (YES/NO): NO